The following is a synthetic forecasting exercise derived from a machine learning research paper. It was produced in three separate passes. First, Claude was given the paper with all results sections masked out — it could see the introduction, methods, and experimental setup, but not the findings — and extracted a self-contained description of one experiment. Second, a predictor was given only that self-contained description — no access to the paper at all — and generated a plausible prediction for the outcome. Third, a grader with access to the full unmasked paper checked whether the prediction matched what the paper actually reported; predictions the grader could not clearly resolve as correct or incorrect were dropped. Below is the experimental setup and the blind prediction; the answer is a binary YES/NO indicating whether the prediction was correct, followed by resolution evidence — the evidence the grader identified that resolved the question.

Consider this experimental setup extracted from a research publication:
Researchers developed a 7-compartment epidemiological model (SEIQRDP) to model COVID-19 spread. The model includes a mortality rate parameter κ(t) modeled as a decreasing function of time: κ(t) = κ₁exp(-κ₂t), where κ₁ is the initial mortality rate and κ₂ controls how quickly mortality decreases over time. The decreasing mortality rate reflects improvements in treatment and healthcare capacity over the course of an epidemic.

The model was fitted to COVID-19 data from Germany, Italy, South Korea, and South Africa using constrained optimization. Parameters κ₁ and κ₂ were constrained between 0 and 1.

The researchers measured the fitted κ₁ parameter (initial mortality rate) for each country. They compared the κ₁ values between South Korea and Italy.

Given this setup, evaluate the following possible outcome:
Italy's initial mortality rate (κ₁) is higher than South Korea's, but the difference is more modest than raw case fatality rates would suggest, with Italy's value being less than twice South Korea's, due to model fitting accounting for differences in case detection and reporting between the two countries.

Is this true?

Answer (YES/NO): NO